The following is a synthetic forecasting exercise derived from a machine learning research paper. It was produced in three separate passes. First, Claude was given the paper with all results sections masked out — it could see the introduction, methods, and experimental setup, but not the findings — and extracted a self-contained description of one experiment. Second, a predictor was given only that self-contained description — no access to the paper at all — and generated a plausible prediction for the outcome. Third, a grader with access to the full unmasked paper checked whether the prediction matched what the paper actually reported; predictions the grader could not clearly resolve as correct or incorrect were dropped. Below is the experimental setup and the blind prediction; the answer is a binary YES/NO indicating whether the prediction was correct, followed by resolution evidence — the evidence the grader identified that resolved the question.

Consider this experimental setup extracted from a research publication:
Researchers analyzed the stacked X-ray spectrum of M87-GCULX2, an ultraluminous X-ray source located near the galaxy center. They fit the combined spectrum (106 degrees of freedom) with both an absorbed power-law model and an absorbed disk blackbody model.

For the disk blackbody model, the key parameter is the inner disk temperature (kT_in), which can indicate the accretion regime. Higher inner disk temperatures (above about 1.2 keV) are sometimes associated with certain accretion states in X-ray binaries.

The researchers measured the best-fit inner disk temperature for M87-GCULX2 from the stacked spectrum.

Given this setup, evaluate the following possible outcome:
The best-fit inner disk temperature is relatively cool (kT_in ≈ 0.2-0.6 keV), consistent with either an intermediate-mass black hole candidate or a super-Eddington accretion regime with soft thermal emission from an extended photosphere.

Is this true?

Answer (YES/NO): NO